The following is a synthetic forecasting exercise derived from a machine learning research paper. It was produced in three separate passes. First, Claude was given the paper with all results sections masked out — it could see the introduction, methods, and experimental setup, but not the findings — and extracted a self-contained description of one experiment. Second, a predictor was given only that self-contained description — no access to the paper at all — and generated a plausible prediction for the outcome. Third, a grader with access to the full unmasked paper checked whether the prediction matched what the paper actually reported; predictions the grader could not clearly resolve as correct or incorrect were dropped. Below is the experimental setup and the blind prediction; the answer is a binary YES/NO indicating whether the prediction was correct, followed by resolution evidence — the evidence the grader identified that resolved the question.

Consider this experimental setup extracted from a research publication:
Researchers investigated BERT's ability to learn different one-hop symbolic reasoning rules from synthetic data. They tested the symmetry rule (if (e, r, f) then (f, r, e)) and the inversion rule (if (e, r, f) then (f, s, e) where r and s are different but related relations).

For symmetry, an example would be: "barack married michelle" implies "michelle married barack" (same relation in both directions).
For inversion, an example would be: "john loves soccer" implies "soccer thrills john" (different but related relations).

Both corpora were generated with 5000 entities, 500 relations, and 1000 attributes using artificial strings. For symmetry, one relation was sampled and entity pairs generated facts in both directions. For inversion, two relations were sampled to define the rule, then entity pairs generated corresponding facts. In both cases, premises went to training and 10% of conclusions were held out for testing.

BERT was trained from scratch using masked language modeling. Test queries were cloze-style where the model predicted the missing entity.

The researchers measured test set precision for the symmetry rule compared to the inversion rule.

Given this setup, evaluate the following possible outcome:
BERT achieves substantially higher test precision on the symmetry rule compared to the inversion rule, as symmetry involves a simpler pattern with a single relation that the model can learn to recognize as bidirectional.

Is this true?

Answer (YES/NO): YES